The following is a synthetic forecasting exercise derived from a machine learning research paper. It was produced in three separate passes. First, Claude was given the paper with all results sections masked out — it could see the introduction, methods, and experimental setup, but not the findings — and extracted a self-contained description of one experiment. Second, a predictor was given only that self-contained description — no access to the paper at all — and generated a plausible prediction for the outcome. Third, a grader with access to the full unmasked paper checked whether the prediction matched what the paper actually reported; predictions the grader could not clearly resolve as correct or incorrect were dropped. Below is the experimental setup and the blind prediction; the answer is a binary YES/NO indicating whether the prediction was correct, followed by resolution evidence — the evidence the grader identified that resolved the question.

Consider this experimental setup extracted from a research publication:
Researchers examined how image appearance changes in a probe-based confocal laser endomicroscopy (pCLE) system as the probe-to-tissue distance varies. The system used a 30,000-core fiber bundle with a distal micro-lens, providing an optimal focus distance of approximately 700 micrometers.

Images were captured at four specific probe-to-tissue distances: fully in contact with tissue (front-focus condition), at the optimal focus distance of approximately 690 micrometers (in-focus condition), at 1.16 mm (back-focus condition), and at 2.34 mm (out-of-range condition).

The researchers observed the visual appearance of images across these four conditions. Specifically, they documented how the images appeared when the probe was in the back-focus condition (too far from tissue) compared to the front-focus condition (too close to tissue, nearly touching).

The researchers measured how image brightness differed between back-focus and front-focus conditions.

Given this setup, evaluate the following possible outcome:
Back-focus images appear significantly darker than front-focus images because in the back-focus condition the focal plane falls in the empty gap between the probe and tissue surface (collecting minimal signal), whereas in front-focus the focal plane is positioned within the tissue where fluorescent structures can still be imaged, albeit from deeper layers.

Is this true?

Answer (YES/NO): YES